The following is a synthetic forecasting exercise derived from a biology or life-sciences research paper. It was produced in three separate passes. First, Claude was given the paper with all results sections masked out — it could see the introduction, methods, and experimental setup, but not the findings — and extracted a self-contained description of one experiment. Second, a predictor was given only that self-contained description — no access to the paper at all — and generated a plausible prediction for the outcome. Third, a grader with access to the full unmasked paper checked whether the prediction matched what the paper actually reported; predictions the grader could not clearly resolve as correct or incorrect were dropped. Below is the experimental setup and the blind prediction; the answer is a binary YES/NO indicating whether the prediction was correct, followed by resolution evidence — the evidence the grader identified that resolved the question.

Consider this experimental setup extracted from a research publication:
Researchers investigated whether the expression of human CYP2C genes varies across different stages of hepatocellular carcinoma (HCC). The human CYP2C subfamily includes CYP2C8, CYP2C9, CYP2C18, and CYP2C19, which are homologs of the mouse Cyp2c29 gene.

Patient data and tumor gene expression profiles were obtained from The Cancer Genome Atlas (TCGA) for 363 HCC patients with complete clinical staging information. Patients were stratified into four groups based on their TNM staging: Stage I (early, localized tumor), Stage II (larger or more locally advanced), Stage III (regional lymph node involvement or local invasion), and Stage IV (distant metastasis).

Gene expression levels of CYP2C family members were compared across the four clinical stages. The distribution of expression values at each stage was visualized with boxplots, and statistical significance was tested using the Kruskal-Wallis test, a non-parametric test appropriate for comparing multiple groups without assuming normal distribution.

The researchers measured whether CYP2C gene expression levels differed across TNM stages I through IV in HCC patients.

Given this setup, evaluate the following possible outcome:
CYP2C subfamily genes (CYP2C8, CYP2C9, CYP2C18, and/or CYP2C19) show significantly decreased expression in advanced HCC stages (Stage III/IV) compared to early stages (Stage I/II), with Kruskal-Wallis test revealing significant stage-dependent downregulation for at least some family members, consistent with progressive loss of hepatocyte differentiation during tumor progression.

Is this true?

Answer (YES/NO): YES